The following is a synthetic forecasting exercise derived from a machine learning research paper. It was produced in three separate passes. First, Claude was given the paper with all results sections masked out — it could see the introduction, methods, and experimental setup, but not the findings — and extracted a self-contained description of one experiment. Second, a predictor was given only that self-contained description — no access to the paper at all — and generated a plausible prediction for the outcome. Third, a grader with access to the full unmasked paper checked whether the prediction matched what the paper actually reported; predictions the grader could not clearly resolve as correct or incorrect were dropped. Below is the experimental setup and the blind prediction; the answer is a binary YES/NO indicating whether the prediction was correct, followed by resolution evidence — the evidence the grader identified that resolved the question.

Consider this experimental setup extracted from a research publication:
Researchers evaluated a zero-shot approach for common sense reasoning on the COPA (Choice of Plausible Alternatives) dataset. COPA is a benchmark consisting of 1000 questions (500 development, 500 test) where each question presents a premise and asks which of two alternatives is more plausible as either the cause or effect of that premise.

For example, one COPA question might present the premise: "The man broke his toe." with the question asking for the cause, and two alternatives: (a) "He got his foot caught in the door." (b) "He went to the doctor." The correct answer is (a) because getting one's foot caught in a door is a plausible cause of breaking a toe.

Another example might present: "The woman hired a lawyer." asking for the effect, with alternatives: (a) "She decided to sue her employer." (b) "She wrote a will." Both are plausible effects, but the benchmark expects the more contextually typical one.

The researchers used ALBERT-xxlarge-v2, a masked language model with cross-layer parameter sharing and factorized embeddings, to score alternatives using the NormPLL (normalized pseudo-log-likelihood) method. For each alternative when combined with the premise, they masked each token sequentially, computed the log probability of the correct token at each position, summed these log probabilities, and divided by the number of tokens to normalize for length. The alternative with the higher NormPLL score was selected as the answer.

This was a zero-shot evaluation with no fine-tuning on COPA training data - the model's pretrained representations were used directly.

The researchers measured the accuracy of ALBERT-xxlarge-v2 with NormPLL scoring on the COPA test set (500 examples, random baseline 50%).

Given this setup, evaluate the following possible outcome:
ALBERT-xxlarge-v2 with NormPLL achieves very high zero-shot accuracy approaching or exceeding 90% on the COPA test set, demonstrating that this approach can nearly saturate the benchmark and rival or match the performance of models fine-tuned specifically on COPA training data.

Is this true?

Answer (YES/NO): NO